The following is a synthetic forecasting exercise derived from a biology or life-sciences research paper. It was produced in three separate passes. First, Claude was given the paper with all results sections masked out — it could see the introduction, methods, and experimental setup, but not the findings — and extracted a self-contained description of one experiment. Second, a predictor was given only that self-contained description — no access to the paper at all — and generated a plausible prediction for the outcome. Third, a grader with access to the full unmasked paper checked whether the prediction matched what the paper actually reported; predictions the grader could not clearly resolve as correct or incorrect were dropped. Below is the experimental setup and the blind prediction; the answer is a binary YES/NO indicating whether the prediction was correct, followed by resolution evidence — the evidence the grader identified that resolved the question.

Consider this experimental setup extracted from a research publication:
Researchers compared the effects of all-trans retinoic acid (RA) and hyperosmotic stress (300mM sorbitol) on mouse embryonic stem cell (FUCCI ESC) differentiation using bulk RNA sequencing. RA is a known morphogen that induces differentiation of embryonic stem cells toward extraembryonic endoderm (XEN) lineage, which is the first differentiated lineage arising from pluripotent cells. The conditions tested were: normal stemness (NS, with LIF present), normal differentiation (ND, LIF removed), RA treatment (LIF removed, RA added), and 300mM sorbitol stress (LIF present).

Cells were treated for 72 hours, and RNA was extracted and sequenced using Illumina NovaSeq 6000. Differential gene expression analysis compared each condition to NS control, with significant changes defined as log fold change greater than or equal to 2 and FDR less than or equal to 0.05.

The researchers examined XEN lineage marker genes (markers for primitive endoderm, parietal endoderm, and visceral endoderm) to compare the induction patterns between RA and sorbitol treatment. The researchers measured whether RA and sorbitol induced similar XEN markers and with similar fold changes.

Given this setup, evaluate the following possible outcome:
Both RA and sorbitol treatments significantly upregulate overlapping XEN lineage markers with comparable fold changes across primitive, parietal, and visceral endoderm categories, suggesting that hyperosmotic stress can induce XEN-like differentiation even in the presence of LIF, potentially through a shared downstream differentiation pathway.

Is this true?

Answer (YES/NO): NO